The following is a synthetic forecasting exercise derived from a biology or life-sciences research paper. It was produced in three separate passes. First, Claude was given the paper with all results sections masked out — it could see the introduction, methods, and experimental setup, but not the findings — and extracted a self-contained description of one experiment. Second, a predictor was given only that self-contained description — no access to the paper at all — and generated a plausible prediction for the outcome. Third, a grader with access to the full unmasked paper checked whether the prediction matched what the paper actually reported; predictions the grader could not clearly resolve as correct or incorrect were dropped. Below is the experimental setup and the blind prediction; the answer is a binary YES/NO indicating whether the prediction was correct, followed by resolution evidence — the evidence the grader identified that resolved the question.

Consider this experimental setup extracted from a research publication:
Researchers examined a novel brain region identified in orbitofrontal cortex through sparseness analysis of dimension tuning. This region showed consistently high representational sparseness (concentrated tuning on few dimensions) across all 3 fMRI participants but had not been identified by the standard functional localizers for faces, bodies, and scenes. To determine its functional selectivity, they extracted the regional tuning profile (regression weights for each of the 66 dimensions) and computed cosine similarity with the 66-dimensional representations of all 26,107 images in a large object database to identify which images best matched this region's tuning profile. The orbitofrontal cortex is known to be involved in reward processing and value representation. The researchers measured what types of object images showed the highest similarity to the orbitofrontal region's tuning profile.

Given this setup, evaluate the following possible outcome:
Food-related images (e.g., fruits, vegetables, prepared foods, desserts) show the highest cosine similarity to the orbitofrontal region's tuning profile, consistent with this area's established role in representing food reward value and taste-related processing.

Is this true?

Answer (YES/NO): NO